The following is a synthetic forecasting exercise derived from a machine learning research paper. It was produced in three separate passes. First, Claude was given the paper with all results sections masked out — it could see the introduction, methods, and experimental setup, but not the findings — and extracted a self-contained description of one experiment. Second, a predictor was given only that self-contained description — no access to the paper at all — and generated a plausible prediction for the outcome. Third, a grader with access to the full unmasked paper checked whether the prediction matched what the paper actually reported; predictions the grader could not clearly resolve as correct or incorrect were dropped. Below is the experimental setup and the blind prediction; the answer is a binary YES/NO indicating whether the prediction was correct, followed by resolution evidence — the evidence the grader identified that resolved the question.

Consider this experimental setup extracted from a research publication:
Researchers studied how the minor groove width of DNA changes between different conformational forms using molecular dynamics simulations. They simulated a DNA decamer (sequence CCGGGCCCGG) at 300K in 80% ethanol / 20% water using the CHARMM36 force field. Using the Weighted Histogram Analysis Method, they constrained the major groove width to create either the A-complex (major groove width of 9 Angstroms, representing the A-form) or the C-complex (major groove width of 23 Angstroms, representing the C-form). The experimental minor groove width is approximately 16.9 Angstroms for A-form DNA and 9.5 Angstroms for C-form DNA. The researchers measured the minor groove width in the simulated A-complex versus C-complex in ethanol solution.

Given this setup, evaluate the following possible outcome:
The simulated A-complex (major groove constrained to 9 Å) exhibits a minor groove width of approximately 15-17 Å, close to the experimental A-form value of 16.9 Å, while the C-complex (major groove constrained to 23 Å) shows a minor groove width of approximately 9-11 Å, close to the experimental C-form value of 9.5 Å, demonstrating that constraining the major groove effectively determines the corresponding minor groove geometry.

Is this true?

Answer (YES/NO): NO